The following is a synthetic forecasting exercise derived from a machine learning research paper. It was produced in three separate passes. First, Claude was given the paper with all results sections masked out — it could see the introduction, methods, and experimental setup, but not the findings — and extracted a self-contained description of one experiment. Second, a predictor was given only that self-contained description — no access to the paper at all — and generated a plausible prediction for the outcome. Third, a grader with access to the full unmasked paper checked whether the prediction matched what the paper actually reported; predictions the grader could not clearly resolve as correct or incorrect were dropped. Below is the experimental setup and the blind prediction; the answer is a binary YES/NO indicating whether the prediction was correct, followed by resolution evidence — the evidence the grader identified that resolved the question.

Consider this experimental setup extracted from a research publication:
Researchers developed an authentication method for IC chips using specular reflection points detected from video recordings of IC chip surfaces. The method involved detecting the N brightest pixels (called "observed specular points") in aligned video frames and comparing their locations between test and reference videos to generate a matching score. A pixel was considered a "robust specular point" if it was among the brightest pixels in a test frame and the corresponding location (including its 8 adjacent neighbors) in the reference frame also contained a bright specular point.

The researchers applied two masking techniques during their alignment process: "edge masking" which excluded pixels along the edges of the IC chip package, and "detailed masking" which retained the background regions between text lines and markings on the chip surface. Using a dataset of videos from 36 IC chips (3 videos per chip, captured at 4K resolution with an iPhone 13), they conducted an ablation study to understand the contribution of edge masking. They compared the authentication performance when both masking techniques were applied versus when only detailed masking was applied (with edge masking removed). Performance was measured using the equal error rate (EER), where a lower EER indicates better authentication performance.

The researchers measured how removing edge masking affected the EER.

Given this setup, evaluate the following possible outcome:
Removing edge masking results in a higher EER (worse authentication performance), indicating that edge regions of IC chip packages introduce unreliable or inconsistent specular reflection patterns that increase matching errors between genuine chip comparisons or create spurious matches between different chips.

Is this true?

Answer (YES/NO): YES